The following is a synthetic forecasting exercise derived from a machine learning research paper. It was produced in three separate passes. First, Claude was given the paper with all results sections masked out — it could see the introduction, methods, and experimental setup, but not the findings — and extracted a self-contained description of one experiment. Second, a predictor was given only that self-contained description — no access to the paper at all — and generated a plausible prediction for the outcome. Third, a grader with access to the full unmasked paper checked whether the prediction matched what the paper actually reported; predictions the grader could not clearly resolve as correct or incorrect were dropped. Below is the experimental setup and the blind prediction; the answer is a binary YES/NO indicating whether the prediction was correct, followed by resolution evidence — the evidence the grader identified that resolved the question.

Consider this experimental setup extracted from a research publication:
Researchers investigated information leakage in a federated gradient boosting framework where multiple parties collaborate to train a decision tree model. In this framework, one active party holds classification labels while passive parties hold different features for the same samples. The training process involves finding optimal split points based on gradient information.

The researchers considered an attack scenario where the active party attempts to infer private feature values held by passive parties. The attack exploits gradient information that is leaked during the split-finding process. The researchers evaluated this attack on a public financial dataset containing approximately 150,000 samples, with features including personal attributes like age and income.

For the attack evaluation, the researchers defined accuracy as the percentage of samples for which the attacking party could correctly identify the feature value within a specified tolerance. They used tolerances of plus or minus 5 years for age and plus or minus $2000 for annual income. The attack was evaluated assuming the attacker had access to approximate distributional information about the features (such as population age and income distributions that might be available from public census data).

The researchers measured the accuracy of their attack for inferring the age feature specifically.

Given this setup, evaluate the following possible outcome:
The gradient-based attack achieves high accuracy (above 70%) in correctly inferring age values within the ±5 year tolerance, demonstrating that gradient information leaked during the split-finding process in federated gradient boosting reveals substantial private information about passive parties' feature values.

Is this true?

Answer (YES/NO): YES